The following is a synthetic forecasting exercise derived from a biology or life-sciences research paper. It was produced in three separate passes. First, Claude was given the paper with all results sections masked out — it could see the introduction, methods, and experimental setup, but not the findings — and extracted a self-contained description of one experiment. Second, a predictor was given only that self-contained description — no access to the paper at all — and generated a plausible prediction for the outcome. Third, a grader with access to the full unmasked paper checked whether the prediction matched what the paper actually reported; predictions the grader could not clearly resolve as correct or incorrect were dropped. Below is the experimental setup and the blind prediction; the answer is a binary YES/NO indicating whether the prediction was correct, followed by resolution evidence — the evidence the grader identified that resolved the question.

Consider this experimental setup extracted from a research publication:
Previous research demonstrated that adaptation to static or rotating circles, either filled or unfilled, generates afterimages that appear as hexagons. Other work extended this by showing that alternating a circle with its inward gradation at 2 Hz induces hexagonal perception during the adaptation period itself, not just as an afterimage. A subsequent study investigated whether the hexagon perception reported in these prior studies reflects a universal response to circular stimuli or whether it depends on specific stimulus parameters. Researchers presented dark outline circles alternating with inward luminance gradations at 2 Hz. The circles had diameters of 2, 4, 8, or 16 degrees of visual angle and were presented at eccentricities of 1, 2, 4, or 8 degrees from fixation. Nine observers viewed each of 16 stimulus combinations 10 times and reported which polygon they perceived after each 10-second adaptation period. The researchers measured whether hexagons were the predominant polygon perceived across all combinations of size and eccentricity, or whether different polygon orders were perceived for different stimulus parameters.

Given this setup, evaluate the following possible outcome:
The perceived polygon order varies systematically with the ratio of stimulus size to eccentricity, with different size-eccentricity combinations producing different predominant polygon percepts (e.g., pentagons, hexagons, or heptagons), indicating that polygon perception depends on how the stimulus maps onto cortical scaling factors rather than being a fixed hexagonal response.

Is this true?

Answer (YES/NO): YES